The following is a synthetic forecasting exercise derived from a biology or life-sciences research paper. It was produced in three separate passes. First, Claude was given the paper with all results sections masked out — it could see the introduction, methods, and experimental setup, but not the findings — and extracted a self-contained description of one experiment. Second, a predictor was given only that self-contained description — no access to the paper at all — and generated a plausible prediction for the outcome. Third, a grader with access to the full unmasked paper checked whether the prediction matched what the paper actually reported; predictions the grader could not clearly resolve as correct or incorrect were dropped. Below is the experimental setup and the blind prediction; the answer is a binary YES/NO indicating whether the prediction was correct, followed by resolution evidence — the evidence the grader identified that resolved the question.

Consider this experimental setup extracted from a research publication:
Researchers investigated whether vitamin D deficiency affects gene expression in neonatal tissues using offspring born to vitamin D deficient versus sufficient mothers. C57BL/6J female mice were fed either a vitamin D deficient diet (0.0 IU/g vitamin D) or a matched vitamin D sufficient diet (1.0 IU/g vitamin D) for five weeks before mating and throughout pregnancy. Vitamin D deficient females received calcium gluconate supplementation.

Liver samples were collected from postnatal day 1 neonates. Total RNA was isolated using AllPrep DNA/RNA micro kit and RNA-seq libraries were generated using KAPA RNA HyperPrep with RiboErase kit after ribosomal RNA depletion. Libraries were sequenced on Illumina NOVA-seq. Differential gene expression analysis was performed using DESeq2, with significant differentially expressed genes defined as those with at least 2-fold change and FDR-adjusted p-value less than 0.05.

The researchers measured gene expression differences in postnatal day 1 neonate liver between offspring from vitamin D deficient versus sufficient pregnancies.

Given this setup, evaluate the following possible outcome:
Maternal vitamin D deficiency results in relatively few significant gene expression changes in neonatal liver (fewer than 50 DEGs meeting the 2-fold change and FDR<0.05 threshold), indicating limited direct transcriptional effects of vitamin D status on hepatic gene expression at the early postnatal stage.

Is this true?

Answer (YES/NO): NO